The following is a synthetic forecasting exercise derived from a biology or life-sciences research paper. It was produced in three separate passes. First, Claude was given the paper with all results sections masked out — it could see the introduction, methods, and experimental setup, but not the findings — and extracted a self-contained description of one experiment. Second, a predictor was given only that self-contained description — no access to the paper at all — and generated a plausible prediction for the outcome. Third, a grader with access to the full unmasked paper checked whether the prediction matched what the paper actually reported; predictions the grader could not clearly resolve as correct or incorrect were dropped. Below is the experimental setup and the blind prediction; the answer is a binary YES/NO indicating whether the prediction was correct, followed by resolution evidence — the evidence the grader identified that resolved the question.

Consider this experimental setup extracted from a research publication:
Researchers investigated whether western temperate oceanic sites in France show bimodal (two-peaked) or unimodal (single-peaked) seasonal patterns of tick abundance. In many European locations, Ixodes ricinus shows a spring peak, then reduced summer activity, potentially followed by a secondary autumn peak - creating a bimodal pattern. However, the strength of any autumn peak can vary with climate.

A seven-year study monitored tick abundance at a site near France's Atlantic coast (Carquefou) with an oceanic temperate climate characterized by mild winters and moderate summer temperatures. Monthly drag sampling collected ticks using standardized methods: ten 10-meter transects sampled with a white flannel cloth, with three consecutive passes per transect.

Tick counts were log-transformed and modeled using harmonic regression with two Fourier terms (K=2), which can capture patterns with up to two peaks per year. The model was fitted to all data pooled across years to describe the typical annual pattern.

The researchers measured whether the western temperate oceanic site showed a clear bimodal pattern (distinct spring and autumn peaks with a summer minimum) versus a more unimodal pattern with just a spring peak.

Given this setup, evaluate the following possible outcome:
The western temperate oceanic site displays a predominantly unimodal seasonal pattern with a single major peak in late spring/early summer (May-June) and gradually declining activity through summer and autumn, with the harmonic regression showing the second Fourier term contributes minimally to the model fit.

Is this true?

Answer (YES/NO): NO